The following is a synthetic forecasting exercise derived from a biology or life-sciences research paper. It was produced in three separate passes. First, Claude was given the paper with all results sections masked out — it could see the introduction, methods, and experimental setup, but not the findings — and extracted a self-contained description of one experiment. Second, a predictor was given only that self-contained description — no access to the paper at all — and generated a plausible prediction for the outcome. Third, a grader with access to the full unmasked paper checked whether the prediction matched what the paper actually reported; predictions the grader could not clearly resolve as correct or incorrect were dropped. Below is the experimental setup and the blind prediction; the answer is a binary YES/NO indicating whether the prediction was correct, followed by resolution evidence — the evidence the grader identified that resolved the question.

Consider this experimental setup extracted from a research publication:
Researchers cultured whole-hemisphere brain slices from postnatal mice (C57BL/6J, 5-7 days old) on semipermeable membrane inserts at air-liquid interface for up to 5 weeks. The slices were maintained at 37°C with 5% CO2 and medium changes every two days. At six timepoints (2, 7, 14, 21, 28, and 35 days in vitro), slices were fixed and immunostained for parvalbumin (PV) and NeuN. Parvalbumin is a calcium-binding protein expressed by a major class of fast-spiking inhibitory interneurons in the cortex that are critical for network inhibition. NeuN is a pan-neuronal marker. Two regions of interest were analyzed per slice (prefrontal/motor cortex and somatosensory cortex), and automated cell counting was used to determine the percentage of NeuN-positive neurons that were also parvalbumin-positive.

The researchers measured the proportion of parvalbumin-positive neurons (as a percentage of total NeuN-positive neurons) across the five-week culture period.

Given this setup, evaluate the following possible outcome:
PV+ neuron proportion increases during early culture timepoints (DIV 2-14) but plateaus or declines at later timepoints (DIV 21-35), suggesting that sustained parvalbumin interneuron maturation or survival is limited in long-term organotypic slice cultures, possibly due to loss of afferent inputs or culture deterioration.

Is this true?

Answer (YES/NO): YES